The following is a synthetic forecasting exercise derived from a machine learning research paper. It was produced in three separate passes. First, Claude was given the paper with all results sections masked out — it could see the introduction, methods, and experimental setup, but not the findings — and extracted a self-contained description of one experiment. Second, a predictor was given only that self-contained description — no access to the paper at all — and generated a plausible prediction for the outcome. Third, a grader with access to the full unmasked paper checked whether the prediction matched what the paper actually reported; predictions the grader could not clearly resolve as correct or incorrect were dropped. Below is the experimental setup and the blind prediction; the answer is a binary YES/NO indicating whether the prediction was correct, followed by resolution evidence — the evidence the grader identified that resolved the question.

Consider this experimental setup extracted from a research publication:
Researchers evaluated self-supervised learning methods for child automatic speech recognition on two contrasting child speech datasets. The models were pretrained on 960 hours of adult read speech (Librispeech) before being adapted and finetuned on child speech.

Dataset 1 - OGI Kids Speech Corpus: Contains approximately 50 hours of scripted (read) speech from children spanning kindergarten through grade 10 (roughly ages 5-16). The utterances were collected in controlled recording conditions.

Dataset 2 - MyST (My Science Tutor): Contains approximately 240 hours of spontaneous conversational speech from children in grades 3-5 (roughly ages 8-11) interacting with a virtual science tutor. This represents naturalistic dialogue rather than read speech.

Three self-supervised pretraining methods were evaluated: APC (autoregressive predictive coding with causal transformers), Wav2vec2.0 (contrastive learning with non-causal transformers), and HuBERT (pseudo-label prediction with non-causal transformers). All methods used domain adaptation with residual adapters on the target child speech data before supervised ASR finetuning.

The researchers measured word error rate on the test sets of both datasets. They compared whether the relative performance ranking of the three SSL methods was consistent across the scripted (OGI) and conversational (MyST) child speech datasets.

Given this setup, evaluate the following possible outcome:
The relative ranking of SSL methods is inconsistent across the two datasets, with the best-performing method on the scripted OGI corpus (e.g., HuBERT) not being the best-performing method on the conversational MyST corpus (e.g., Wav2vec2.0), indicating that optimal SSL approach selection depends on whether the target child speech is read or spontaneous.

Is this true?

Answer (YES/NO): NO